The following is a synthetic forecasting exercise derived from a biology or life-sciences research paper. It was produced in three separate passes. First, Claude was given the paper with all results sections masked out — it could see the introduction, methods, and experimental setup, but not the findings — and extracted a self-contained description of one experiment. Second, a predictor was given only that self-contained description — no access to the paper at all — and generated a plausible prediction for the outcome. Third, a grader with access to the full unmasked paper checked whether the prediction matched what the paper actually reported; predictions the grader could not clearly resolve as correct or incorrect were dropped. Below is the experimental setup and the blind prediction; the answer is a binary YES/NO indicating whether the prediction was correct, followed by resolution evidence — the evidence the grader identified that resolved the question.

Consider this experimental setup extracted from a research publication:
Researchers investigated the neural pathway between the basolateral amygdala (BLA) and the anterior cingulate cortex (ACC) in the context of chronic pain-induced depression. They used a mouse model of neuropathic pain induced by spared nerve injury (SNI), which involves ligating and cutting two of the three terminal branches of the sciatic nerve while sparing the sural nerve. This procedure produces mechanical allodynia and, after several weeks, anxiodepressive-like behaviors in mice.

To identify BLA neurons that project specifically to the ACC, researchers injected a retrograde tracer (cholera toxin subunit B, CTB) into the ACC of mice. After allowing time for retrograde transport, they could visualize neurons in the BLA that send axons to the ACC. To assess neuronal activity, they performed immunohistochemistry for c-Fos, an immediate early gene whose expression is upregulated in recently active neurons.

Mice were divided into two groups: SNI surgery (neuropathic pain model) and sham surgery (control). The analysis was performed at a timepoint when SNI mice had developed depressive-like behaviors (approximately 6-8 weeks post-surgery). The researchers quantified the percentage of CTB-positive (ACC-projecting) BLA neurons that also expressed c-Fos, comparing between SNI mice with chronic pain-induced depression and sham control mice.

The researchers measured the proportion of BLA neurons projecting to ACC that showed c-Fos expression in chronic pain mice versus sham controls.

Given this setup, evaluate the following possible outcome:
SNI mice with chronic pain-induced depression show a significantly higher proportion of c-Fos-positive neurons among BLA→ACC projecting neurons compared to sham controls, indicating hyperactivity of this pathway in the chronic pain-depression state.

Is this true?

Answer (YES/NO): YES